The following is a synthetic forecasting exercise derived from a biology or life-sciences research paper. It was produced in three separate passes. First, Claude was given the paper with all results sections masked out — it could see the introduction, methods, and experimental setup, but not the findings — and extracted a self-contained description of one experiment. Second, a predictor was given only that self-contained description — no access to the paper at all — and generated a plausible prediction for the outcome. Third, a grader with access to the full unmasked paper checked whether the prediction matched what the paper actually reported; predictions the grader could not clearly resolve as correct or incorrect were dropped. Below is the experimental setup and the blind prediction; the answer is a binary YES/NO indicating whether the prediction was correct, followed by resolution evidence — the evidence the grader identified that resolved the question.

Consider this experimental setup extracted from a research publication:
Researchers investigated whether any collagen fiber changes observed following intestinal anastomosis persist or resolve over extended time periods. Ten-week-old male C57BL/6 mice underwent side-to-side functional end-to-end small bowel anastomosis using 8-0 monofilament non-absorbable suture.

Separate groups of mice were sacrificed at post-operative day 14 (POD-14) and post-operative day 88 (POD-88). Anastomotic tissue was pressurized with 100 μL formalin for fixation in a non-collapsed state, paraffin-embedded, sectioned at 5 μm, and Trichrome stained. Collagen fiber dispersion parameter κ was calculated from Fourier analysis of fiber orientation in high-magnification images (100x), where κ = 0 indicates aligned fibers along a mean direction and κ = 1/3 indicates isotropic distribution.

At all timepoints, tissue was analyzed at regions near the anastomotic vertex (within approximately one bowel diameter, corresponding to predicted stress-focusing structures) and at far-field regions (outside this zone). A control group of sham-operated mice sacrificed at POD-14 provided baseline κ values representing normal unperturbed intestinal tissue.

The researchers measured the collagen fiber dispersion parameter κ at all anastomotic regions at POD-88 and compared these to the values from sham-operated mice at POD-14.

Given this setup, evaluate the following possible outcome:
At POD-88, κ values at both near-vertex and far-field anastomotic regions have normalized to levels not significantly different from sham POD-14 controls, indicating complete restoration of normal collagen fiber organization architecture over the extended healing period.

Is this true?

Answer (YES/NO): YES